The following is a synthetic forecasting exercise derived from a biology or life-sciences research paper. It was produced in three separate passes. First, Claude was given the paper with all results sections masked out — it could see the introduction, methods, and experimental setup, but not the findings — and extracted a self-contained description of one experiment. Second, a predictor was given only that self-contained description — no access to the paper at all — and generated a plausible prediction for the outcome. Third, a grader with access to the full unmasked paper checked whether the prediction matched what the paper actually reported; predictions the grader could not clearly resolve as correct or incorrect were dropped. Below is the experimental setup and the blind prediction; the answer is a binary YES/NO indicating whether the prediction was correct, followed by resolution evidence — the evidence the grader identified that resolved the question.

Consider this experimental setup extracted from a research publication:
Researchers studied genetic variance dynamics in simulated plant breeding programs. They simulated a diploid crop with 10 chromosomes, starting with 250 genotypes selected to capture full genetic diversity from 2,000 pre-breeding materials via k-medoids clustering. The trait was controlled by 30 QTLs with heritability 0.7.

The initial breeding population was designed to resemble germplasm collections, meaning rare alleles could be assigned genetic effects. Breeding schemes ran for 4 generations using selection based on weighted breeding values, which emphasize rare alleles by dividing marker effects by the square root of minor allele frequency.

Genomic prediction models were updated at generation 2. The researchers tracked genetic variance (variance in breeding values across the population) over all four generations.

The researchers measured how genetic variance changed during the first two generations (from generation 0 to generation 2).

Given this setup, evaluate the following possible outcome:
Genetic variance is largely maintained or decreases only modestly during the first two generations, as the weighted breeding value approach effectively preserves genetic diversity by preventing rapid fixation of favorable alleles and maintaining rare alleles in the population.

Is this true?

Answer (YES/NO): NO